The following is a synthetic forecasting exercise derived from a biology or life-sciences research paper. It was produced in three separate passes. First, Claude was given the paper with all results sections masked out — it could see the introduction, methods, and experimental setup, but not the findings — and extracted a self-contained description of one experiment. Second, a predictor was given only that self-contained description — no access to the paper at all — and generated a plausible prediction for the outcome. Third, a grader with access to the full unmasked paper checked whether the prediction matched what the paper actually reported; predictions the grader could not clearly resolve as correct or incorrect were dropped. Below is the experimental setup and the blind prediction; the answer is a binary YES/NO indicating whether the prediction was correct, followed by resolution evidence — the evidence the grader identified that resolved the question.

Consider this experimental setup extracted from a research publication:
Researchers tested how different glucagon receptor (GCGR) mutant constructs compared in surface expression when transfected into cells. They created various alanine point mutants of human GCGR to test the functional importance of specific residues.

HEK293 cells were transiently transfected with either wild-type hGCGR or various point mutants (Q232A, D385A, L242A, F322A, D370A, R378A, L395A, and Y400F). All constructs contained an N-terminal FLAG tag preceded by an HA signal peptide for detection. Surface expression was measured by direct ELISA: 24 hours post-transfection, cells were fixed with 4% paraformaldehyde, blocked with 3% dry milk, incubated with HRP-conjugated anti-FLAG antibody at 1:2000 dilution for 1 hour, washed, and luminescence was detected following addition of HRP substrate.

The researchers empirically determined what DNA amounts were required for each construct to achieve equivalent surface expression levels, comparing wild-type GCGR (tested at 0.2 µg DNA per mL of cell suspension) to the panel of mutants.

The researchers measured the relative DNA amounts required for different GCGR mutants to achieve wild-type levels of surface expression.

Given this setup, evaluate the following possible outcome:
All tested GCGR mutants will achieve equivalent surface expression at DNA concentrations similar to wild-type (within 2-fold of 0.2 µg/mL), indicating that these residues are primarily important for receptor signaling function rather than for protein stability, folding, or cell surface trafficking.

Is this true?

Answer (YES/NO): NO